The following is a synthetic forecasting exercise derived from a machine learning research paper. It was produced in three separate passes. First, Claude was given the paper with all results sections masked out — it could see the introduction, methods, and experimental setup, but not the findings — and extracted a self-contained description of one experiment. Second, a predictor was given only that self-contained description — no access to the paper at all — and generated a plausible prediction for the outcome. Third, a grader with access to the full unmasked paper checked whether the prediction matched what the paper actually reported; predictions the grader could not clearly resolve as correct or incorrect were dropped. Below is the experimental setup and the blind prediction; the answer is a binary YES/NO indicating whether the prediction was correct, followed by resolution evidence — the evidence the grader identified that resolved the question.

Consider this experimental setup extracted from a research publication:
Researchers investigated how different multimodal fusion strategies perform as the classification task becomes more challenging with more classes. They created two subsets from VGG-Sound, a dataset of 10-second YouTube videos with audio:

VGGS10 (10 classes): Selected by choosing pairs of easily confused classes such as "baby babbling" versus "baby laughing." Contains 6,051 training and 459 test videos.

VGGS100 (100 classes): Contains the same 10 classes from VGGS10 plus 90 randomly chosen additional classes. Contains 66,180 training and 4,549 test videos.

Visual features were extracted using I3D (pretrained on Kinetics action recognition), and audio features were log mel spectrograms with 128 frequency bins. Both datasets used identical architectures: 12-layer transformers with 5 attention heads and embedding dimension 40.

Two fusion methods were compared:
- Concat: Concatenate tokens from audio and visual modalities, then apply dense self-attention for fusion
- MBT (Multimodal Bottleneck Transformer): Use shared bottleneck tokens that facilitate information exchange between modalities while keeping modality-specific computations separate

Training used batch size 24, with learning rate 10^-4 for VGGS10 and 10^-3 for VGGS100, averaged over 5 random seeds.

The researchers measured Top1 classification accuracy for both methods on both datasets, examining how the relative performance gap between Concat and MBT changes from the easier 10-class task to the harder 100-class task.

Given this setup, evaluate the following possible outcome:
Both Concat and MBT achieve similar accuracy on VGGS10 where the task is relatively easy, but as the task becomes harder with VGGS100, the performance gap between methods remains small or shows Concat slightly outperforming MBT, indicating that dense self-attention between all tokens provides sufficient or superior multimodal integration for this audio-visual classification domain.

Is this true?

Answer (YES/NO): YES